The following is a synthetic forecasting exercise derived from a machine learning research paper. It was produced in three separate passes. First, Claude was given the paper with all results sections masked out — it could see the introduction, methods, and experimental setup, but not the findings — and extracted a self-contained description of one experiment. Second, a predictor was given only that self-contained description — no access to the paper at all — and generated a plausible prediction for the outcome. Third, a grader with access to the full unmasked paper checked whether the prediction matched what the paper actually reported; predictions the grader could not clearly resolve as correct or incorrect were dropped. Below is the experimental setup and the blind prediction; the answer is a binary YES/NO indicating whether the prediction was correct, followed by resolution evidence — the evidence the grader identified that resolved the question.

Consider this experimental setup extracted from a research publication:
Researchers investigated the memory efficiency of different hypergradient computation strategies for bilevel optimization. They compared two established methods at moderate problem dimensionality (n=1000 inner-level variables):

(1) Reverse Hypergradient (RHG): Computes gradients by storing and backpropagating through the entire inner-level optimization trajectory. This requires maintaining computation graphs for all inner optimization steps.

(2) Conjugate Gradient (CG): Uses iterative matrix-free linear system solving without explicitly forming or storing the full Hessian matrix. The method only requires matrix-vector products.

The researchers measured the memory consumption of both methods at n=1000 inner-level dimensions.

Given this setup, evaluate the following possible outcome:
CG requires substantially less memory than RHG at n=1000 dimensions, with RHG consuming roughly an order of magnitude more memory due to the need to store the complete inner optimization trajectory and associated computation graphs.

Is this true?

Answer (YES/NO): NO